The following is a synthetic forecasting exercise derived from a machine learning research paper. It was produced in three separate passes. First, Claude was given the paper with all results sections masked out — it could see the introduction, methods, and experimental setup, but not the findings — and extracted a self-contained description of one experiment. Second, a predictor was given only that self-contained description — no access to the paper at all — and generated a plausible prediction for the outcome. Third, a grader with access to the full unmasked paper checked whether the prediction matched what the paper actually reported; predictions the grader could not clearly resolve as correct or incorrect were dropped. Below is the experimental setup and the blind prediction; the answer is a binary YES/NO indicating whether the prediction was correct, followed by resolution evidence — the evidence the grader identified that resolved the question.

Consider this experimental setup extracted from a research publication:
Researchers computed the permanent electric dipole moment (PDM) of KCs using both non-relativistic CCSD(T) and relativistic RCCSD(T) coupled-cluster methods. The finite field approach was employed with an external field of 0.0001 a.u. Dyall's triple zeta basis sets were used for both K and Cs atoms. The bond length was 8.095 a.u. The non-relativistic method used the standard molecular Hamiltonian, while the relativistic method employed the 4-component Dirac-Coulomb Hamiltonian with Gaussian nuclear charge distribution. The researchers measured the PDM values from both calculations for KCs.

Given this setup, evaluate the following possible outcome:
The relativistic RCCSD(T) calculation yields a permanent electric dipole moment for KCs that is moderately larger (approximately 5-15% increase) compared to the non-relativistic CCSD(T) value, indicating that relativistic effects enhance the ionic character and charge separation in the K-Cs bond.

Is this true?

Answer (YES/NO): NO